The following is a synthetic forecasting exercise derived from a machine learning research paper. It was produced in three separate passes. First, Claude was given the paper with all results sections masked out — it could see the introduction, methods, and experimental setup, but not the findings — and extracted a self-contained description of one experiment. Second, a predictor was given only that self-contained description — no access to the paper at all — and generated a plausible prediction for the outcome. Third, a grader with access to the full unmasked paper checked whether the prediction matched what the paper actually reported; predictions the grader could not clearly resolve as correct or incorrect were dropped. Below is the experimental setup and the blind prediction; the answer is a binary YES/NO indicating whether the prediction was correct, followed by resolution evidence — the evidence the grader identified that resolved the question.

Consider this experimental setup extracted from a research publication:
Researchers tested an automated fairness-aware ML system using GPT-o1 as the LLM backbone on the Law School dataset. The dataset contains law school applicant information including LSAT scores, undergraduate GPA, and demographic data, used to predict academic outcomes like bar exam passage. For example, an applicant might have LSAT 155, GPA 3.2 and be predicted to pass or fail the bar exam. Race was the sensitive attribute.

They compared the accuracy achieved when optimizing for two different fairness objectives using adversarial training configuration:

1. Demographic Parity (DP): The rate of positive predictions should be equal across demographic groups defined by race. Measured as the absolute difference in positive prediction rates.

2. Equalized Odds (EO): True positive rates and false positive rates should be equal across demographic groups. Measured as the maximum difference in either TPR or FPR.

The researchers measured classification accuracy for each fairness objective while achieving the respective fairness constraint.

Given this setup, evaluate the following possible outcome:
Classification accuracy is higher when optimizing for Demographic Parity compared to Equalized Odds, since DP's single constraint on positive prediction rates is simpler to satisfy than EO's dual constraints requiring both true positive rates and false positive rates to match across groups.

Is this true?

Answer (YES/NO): YES